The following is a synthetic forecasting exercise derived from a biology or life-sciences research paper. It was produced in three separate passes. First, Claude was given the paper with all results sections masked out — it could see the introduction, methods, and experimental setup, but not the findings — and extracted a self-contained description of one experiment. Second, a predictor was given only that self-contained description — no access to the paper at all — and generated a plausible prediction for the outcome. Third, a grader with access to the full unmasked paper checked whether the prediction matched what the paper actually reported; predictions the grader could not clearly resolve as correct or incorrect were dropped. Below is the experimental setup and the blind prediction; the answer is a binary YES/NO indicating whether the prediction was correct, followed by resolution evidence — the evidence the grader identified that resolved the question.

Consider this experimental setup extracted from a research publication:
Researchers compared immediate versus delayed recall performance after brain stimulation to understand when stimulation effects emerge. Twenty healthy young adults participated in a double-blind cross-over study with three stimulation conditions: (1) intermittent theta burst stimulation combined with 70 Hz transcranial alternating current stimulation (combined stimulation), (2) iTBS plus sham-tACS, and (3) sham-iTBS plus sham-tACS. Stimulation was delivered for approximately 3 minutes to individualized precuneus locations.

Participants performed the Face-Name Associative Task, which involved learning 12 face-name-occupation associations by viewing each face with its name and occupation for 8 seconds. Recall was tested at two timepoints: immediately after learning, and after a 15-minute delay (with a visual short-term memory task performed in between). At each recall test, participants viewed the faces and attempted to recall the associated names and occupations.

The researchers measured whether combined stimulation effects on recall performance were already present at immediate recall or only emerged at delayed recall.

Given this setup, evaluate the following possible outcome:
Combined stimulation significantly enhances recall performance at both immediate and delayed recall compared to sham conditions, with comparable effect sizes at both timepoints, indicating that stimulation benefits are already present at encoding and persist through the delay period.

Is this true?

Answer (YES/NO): NO